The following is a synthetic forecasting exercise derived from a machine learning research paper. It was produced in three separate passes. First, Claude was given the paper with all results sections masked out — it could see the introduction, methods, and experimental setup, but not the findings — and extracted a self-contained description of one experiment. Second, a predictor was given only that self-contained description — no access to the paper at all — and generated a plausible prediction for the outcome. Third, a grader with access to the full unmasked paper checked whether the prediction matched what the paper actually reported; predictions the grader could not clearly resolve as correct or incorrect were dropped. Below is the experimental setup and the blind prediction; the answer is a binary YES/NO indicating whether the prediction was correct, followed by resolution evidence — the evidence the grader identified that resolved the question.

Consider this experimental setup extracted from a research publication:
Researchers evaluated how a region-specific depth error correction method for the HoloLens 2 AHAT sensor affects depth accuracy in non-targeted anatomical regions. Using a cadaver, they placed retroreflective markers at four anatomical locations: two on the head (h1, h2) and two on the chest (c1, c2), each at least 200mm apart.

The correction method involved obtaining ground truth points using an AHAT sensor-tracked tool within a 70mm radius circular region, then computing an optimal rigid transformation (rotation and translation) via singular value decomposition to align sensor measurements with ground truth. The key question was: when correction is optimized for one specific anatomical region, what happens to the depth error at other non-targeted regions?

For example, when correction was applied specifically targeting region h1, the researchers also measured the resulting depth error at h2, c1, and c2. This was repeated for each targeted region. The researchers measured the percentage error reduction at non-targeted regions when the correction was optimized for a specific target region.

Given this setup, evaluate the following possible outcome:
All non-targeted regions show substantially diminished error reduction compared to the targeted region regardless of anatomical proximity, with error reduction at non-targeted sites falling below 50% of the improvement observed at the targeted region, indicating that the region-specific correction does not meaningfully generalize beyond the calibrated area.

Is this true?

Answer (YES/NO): NO